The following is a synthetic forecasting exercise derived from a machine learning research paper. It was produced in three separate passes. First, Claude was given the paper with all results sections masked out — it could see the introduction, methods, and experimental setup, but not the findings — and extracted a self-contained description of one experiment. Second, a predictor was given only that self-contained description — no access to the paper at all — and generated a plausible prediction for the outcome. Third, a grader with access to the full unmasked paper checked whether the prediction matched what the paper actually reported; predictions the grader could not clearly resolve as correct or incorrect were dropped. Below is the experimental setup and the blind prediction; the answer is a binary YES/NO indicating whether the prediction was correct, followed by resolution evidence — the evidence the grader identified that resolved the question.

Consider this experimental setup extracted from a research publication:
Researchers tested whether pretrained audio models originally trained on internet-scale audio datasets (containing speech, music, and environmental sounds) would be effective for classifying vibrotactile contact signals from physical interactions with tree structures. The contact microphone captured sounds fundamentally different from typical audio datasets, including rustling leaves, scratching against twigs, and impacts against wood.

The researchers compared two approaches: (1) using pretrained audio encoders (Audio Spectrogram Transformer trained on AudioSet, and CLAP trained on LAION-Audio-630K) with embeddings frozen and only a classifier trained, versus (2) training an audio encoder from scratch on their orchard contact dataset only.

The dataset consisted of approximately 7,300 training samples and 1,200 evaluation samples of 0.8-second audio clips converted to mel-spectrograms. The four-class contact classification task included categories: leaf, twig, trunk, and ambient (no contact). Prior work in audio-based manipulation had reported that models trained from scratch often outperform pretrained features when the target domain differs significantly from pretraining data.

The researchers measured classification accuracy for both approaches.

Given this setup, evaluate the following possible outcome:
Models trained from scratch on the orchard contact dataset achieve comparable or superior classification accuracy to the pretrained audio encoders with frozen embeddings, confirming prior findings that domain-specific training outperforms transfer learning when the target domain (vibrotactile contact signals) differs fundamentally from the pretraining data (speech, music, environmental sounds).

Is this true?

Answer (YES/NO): NO